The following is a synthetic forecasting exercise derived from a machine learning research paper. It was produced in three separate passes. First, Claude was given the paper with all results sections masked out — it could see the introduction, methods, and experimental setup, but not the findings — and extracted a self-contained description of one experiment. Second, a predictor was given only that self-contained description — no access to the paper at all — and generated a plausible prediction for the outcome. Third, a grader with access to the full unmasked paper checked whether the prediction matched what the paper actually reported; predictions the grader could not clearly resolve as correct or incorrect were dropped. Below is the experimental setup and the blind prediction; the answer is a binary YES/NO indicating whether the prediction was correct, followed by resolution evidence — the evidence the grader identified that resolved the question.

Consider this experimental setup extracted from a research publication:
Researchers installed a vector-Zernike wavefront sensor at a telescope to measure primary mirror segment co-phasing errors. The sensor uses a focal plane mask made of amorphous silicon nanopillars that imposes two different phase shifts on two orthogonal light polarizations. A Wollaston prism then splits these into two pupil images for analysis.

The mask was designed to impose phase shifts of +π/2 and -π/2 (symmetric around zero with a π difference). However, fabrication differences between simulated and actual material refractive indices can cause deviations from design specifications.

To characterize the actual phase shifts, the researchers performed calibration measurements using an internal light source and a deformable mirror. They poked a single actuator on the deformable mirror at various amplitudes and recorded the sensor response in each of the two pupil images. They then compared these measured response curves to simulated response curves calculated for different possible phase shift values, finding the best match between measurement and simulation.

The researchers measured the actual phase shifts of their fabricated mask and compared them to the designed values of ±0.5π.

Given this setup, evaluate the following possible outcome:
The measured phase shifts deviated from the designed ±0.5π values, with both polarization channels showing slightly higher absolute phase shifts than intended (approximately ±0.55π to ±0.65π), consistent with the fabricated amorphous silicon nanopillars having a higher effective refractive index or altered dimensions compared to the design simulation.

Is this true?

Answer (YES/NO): NO